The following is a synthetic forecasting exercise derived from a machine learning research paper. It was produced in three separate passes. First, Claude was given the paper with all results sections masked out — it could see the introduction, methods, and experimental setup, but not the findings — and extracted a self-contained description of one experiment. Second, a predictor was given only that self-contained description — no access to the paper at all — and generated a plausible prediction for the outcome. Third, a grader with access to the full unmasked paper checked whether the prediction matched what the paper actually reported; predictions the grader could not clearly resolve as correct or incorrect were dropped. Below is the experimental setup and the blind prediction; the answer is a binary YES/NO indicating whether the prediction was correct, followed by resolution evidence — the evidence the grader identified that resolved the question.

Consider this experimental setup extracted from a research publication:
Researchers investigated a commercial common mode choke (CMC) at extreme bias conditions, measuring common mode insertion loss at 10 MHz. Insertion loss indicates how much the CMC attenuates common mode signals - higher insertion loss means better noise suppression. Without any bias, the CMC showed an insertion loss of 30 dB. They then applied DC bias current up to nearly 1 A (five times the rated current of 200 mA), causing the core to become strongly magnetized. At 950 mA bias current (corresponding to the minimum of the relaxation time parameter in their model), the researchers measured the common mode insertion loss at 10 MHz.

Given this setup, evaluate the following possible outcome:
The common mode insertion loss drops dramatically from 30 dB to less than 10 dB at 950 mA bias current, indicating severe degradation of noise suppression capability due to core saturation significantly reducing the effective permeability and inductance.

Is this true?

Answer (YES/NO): YES